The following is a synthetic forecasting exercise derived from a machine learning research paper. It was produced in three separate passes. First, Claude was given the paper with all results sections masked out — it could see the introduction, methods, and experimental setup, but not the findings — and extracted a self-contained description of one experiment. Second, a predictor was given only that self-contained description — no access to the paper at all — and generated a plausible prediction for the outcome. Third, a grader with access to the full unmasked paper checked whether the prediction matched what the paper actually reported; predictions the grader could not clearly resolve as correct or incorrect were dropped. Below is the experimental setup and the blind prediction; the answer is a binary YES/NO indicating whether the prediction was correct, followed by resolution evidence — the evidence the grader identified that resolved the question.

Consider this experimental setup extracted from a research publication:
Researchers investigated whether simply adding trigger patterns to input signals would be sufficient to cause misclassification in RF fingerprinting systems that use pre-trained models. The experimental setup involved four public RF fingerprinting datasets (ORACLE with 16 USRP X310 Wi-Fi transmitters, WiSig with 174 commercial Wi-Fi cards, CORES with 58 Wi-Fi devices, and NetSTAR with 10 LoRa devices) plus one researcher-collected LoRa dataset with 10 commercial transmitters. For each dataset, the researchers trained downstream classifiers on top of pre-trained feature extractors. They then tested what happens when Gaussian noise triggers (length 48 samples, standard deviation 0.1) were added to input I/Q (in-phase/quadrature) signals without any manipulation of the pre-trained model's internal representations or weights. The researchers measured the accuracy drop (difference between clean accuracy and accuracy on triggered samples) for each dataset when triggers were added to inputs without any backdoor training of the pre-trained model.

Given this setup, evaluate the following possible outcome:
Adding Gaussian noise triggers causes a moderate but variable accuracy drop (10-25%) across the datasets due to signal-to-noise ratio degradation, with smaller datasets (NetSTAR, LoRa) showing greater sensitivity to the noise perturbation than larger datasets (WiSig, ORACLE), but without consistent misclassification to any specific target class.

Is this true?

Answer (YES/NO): NO